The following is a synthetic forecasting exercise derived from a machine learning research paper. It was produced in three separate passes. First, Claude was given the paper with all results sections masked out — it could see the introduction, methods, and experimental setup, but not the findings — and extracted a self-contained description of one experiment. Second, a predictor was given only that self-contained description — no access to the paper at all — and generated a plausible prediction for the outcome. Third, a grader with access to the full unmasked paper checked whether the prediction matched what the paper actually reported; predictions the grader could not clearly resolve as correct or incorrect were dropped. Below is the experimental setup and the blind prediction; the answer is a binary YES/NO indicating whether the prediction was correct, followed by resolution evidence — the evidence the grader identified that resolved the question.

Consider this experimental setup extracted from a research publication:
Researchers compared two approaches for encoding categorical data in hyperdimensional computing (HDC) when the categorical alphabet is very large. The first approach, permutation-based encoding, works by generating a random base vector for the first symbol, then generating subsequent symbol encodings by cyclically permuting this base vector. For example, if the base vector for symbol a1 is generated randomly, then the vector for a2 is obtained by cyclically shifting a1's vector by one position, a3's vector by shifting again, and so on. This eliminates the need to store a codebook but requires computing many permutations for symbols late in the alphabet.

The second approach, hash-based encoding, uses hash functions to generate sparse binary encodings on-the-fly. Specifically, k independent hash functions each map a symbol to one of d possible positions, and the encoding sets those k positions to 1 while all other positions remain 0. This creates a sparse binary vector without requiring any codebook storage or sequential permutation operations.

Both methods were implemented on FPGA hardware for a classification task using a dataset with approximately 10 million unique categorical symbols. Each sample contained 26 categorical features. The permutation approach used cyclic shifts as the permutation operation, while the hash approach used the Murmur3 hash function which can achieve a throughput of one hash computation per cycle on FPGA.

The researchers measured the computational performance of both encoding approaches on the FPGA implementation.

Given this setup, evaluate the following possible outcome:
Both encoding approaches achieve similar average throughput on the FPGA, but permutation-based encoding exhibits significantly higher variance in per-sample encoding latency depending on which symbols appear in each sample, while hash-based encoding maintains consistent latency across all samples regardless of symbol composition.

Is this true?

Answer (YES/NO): NO